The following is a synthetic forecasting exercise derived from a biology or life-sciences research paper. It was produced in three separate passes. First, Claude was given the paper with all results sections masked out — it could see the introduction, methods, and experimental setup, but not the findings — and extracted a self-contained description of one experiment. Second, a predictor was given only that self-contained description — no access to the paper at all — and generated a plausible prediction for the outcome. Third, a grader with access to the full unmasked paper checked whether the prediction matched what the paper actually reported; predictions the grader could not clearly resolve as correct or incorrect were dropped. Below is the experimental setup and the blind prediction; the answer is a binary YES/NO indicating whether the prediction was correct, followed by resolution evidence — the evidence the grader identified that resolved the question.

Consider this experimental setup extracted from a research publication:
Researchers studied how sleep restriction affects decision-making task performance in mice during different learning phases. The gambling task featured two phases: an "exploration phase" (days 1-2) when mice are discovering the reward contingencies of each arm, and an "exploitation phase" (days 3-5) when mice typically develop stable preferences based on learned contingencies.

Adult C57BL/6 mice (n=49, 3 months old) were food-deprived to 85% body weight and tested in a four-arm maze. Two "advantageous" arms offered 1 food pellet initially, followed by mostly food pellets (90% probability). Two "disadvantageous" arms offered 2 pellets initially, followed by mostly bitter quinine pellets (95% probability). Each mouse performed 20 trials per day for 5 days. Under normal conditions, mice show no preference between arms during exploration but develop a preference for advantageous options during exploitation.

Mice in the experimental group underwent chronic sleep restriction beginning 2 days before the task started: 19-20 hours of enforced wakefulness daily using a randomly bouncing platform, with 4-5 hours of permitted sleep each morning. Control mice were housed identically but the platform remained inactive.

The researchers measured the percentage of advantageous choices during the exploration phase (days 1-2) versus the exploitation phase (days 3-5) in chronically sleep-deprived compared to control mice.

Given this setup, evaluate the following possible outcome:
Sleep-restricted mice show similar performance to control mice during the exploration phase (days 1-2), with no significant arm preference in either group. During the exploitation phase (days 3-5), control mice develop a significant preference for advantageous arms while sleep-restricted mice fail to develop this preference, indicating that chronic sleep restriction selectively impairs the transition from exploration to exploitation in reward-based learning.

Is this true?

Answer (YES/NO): NO